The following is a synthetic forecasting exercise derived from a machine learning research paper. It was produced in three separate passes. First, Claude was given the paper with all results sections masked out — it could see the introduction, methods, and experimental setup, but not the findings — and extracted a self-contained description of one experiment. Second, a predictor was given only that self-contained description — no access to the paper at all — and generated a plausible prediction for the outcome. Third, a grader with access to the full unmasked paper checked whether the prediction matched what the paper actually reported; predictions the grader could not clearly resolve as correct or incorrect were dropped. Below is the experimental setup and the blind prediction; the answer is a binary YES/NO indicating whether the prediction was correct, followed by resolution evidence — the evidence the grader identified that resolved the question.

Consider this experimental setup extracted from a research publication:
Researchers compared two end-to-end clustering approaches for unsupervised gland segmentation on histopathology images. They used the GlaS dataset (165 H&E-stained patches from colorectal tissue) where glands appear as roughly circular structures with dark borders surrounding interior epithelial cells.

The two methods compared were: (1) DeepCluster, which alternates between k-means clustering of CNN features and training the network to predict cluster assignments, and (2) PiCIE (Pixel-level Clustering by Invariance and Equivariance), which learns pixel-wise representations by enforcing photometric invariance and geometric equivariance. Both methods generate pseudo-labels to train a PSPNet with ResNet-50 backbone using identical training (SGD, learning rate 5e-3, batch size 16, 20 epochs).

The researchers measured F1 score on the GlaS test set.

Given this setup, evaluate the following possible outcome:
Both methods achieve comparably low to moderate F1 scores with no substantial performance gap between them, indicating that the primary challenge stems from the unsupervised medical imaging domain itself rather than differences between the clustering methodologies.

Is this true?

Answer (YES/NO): NO